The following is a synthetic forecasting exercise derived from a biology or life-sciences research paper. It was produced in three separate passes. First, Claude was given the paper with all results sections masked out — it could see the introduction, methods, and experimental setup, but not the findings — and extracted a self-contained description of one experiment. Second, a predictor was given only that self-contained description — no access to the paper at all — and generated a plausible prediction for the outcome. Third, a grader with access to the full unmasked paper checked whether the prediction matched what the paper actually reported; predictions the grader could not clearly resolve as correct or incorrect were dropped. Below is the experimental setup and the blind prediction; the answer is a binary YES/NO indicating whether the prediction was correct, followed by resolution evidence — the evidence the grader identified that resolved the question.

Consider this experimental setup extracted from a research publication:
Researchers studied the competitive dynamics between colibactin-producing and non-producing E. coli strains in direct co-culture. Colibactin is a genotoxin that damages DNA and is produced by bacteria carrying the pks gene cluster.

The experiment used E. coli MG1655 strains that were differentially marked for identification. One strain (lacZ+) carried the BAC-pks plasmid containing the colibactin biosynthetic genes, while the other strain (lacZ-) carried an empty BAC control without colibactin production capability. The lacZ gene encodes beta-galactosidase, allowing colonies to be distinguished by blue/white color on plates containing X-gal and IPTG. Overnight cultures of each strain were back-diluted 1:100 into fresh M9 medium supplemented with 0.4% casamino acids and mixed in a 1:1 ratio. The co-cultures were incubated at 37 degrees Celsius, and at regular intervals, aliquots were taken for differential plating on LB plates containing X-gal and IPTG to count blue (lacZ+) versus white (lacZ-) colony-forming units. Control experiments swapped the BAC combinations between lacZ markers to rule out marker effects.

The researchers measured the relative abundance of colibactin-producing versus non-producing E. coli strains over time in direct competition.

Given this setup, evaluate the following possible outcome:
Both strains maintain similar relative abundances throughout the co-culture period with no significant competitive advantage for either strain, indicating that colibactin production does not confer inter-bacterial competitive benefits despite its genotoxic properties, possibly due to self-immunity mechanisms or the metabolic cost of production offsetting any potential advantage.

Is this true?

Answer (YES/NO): YES